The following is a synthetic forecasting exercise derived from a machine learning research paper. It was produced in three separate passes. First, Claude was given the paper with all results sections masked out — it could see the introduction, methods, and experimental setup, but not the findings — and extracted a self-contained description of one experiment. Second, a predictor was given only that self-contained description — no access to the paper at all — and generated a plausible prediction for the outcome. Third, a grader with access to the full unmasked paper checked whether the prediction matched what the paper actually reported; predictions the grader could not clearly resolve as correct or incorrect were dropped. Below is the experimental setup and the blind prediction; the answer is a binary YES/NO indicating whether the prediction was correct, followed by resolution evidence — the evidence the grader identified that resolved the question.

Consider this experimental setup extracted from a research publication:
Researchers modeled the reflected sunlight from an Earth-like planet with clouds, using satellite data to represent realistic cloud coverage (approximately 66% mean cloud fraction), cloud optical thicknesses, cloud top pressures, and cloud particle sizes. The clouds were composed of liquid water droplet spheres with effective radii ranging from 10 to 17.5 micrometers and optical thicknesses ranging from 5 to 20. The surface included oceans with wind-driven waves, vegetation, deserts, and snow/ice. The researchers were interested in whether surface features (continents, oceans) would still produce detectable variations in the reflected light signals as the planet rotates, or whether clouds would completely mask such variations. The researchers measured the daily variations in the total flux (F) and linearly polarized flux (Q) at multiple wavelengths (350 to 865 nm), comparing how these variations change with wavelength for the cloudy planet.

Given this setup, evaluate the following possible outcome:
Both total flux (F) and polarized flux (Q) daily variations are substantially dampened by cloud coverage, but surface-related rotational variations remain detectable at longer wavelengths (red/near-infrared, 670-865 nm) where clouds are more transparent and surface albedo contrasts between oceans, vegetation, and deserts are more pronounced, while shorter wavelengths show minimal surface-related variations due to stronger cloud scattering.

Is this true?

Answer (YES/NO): NO